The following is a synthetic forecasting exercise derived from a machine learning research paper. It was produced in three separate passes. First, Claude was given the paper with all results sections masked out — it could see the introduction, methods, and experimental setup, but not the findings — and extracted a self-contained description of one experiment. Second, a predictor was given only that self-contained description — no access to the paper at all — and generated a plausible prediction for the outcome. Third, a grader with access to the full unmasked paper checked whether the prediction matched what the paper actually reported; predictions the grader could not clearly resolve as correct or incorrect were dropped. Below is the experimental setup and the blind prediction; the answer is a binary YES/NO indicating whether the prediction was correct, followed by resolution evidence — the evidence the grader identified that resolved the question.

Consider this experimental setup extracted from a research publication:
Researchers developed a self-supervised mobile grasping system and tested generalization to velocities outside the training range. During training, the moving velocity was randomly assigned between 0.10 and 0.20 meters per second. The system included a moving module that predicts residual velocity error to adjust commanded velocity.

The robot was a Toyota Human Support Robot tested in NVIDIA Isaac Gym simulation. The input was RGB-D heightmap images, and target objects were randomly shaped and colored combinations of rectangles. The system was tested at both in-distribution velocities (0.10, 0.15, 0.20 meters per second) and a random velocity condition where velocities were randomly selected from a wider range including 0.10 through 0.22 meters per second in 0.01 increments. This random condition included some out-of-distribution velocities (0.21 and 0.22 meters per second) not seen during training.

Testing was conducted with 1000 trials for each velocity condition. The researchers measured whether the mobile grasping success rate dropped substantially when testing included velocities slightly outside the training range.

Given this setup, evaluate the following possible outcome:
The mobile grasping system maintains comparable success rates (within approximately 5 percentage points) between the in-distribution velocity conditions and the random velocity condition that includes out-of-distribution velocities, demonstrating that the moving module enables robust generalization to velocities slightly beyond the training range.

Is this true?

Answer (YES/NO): YES